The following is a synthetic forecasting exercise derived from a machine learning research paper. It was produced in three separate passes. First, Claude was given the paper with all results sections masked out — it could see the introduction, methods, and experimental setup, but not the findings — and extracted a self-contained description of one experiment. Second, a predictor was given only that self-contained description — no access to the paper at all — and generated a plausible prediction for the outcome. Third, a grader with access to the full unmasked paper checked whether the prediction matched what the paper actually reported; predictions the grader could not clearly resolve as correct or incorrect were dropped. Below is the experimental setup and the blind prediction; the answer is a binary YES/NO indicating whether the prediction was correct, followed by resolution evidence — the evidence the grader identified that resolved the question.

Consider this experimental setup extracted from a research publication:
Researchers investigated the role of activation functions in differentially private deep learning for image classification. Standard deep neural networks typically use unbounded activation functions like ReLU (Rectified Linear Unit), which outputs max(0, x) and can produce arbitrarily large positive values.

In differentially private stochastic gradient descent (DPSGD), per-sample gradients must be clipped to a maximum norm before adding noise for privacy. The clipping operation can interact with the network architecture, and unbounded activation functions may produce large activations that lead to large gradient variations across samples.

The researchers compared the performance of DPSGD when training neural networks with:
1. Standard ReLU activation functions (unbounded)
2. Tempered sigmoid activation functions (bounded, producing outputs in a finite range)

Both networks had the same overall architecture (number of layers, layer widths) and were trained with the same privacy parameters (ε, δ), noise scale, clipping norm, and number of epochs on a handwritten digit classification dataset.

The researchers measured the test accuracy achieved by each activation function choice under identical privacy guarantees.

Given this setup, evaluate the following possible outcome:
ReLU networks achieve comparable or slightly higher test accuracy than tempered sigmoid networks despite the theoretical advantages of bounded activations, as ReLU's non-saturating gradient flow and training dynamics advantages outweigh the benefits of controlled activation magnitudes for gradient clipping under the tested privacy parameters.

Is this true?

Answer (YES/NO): NO